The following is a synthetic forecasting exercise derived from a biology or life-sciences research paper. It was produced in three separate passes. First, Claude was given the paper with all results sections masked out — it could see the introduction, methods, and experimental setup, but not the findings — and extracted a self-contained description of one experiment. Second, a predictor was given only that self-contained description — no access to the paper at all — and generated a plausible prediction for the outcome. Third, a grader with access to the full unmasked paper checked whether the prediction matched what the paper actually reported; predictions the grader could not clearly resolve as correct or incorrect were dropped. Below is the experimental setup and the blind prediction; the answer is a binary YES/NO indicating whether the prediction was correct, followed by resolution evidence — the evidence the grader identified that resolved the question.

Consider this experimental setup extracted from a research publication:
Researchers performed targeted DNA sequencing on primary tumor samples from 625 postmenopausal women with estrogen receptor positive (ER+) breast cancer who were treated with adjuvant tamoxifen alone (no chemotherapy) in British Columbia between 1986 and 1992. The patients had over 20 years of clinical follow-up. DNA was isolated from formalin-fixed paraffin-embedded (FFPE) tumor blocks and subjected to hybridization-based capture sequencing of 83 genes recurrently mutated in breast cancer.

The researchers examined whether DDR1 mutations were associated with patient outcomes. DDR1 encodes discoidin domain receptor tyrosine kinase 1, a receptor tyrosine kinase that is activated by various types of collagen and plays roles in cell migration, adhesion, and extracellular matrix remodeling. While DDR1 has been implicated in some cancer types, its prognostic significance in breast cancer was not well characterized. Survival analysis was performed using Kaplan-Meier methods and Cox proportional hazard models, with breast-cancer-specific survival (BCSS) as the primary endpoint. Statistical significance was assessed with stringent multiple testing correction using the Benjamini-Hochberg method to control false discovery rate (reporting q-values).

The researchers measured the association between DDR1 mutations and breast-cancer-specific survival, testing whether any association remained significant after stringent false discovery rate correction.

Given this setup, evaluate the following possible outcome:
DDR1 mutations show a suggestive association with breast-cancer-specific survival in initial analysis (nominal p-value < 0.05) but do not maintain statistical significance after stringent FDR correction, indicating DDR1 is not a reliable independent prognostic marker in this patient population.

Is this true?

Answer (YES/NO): NO